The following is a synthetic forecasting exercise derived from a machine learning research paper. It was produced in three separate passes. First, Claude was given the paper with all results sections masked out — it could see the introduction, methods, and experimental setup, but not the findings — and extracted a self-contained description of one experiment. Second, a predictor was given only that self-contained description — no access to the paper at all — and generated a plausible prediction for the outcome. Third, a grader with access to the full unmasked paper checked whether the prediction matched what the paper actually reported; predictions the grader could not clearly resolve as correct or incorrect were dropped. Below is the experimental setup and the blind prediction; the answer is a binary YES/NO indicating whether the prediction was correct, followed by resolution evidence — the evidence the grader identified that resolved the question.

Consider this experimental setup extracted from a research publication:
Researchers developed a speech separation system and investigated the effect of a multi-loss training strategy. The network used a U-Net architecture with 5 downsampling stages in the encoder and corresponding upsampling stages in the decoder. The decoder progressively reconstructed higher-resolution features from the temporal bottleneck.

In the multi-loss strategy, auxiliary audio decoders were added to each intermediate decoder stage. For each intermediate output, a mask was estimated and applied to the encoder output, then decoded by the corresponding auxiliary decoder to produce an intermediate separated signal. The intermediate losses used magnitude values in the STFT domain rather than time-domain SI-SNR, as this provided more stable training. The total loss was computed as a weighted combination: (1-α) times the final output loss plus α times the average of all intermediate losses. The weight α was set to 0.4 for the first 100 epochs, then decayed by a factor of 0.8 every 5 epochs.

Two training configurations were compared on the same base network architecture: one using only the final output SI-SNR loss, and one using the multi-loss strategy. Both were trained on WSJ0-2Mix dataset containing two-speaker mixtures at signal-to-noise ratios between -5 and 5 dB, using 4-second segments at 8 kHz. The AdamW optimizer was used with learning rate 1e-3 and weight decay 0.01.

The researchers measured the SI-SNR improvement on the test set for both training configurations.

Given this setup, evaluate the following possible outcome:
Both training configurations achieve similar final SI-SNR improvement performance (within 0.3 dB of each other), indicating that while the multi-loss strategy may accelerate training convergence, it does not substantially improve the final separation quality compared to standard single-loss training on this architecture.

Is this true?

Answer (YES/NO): NO